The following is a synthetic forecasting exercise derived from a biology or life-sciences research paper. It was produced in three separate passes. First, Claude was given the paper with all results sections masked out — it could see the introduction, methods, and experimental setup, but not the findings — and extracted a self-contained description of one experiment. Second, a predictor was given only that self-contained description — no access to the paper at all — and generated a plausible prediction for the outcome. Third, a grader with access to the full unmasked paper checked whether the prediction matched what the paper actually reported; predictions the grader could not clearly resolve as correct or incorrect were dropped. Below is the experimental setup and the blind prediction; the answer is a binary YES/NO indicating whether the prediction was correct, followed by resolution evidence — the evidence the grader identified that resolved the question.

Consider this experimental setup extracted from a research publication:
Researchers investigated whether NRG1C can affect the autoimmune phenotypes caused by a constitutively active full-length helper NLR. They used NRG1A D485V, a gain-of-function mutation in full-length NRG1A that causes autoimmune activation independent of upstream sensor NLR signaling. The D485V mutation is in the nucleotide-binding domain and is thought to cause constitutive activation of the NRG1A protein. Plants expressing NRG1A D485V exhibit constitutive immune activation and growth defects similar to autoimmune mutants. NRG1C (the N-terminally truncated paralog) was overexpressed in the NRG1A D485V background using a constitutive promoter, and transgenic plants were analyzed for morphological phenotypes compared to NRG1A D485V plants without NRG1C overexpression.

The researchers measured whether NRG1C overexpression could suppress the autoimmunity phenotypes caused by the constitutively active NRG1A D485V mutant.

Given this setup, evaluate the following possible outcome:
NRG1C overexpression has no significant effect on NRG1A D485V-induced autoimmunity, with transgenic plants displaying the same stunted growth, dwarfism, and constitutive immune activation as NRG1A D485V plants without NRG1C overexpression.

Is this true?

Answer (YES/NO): NO